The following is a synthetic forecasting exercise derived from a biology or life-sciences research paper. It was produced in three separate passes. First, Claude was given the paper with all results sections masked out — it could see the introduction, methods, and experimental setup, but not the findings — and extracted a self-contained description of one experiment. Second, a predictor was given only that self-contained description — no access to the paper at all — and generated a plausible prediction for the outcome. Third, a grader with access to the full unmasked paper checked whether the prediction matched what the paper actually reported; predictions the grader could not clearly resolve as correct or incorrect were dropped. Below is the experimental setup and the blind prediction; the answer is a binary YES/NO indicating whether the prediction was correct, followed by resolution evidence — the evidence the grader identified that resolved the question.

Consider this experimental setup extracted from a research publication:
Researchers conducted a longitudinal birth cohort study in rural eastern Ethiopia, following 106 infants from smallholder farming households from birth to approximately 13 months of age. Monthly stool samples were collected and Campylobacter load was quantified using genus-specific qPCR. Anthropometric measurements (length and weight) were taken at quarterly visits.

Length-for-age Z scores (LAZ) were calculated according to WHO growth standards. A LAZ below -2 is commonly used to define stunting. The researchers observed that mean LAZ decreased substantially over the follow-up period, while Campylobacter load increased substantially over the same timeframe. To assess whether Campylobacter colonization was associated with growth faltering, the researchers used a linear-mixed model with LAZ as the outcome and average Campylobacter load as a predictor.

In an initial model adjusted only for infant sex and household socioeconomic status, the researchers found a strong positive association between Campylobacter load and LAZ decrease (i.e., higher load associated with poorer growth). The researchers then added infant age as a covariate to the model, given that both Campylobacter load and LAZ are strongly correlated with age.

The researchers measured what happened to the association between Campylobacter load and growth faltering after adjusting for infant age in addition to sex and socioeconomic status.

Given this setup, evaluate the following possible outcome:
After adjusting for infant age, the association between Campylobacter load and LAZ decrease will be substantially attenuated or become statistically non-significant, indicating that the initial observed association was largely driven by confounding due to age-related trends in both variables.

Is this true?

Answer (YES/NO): YES